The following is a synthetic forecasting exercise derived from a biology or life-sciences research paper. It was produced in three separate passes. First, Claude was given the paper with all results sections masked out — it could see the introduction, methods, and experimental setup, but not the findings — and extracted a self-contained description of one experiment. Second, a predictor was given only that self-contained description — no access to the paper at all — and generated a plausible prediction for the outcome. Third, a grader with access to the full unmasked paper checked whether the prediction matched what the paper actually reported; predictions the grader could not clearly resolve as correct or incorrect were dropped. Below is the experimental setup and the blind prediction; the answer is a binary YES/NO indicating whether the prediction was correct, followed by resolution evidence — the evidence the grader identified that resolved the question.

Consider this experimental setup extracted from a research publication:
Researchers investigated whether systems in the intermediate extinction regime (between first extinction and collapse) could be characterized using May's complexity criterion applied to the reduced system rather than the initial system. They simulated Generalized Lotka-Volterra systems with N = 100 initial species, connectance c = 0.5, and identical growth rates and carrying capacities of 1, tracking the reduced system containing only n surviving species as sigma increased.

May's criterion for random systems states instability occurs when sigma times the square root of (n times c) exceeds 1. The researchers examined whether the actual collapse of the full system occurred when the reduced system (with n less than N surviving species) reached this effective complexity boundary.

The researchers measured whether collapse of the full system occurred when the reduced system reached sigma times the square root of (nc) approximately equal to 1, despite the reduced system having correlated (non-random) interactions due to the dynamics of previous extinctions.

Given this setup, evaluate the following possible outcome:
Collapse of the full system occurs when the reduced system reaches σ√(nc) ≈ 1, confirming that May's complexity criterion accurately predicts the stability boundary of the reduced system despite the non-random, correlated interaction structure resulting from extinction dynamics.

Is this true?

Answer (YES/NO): YES